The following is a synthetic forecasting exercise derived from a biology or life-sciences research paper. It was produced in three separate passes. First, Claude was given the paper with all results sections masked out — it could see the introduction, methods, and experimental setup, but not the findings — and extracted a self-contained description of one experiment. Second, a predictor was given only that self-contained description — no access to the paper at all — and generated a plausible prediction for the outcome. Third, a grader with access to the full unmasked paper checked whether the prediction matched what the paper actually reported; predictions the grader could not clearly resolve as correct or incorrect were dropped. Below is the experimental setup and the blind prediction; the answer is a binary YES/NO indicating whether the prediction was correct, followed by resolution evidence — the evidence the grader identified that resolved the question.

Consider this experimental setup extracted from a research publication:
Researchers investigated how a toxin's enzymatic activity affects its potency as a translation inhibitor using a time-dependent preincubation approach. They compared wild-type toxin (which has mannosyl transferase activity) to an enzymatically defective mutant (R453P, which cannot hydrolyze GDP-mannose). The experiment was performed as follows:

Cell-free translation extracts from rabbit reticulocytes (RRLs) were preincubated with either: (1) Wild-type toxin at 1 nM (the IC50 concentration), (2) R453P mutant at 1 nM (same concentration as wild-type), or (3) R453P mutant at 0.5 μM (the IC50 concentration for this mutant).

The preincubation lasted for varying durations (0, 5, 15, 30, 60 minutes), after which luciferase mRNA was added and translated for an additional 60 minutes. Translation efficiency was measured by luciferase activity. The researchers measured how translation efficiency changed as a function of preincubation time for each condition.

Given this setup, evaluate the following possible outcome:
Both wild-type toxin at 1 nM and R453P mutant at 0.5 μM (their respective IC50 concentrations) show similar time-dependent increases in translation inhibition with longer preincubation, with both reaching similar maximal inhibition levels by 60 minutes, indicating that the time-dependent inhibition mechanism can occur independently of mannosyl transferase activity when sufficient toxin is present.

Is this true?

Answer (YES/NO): NO